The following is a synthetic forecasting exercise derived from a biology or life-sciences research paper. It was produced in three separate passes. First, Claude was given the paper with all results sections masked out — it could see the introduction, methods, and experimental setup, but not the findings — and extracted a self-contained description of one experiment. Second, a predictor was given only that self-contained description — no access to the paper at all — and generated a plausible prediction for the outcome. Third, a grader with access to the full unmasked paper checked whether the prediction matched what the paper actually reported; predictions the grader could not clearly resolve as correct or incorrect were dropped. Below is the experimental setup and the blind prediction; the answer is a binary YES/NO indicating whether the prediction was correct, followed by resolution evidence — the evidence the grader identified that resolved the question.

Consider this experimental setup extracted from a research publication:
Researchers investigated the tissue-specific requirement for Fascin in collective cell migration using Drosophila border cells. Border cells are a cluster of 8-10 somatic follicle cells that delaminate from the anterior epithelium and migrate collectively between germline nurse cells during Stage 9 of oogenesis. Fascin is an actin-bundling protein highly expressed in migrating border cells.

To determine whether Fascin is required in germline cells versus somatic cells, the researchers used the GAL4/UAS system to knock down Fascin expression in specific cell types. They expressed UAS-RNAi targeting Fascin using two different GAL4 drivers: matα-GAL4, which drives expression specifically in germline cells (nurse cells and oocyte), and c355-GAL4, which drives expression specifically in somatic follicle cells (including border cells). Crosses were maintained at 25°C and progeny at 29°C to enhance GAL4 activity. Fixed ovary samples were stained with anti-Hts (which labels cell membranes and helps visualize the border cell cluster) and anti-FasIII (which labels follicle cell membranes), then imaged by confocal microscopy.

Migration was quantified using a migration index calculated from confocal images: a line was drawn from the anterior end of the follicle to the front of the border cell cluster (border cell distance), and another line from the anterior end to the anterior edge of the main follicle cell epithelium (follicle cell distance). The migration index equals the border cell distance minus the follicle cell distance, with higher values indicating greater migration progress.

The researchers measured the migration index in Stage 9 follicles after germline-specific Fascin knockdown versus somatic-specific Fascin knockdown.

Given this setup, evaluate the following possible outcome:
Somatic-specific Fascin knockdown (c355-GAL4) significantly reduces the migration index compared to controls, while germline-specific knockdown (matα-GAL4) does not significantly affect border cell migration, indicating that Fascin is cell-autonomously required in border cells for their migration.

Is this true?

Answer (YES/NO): NO